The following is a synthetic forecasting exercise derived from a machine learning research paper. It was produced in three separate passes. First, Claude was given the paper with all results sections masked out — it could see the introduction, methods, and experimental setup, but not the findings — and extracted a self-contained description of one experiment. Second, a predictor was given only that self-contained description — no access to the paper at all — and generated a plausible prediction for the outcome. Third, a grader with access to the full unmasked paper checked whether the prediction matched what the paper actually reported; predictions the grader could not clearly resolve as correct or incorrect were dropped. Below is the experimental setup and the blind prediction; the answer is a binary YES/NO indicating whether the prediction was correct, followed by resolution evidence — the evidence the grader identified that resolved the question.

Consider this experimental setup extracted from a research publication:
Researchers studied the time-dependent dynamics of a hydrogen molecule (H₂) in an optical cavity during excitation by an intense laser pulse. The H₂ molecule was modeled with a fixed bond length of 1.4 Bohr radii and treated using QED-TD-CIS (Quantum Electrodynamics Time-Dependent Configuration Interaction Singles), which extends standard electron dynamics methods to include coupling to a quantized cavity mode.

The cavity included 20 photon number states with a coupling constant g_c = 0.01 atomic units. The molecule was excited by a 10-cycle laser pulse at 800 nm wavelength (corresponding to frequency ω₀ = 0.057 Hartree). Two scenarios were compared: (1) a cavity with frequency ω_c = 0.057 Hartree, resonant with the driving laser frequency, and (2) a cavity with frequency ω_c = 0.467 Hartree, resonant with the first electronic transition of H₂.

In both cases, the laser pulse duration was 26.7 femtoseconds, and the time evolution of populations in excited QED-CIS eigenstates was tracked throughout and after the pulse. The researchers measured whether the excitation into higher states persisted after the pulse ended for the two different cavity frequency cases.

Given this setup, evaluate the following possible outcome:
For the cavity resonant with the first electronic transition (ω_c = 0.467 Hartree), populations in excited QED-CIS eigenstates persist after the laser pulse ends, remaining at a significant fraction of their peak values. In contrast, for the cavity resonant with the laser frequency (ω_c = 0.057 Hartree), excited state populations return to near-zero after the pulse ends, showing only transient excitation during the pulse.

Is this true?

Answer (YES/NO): NO